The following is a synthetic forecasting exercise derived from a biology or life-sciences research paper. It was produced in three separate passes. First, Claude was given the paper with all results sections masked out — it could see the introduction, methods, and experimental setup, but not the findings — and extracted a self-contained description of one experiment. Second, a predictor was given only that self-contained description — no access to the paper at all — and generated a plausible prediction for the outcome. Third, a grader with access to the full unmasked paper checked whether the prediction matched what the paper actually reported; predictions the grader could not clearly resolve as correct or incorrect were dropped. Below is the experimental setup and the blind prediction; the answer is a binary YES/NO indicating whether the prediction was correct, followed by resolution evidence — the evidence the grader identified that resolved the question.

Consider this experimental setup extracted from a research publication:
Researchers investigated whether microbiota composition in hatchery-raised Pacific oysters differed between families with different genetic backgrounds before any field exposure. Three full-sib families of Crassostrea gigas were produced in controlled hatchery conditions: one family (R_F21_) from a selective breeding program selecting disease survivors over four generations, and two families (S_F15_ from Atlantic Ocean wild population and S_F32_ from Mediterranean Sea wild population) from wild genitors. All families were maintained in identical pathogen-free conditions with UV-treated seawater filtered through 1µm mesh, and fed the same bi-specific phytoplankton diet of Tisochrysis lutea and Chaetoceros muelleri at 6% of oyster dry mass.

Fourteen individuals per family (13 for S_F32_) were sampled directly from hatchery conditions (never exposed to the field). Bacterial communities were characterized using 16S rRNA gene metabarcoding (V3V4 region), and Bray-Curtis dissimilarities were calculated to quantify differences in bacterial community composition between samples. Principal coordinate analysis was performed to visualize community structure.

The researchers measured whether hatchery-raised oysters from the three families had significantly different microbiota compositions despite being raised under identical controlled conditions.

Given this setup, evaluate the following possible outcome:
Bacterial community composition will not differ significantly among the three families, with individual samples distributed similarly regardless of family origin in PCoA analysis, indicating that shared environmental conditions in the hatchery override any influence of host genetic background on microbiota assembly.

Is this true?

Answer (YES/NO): NO